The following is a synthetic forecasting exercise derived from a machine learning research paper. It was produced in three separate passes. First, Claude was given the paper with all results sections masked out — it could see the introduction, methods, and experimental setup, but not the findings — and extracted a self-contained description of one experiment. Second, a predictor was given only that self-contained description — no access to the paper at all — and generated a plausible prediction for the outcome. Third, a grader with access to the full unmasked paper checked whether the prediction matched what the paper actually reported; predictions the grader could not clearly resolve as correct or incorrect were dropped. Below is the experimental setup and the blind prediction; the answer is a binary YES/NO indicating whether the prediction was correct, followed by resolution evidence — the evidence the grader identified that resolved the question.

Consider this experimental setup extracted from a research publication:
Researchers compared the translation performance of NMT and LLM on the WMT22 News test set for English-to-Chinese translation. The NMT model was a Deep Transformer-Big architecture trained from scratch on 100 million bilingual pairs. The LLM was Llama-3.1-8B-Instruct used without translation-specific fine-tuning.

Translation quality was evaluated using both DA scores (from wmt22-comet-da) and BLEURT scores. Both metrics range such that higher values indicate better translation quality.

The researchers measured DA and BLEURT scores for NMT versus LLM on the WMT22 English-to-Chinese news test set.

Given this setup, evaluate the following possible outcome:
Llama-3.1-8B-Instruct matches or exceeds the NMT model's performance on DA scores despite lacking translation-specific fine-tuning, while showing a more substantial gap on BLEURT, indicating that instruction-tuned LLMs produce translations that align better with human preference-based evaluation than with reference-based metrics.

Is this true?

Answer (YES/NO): NO